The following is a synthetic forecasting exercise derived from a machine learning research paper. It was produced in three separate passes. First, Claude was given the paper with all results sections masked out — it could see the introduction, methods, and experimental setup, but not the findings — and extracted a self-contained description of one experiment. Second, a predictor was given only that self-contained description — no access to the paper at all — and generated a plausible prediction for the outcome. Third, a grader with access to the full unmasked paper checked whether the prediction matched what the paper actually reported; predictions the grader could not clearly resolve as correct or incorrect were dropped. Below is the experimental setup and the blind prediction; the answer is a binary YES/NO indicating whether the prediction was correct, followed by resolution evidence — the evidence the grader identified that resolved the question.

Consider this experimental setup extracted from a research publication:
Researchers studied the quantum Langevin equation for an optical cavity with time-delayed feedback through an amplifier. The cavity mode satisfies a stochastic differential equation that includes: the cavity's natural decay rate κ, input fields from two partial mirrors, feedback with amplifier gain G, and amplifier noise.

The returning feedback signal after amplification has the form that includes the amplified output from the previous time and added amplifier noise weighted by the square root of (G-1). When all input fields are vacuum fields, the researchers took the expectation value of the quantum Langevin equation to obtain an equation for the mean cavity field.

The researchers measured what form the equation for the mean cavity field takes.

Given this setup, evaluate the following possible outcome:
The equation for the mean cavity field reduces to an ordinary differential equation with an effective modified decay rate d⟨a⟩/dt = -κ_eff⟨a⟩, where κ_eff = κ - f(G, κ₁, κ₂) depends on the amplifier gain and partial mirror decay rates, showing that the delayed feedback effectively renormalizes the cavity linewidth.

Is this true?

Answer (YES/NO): NO